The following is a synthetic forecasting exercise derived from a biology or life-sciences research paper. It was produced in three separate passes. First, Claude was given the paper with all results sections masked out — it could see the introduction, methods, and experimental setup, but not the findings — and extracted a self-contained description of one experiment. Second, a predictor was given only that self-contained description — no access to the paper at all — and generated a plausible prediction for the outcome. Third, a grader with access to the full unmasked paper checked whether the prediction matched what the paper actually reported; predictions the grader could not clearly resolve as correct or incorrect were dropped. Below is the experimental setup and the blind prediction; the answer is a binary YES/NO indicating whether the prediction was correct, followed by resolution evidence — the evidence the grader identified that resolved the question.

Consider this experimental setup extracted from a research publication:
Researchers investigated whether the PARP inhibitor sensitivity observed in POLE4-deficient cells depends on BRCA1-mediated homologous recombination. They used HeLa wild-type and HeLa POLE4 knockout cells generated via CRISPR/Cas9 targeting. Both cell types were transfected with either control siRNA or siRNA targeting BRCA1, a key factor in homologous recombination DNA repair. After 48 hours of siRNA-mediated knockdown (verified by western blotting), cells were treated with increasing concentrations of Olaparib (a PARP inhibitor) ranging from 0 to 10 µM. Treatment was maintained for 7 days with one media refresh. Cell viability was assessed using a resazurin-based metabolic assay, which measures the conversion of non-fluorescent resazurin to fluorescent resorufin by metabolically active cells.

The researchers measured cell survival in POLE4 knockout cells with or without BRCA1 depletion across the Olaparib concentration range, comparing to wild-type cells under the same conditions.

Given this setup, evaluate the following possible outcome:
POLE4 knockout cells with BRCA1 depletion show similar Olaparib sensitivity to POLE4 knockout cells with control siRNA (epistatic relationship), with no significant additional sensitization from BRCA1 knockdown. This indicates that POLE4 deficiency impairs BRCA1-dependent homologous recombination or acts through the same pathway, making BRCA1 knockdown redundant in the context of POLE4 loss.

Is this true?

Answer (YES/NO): NO